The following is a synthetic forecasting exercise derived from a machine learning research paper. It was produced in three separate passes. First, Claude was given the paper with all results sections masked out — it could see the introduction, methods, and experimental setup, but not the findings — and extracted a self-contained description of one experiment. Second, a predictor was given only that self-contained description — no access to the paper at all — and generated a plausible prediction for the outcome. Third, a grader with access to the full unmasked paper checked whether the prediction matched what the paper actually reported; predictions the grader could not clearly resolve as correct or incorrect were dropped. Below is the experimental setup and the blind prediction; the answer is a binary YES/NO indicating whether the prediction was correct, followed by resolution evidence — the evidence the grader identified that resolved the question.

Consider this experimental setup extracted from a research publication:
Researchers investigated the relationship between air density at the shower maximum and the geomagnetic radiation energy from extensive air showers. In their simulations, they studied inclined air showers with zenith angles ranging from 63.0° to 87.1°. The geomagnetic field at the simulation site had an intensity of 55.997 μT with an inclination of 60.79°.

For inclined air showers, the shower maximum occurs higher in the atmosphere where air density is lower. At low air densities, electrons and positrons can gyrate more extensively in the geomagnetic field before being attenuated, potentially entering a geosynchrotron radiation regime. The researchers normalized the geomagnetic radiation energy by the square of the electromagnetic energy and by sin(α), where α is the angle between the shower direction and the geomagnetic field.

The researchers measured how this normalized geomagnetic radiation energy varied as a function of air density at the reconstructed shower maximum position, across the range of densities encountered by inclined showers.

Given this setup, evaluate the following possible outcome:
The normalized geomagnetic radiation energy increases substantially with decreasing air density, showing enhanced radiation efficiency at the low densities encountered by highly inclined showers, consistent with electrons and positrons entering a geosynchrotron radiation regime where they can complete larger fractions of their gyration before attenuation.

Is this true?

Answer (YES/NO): NO